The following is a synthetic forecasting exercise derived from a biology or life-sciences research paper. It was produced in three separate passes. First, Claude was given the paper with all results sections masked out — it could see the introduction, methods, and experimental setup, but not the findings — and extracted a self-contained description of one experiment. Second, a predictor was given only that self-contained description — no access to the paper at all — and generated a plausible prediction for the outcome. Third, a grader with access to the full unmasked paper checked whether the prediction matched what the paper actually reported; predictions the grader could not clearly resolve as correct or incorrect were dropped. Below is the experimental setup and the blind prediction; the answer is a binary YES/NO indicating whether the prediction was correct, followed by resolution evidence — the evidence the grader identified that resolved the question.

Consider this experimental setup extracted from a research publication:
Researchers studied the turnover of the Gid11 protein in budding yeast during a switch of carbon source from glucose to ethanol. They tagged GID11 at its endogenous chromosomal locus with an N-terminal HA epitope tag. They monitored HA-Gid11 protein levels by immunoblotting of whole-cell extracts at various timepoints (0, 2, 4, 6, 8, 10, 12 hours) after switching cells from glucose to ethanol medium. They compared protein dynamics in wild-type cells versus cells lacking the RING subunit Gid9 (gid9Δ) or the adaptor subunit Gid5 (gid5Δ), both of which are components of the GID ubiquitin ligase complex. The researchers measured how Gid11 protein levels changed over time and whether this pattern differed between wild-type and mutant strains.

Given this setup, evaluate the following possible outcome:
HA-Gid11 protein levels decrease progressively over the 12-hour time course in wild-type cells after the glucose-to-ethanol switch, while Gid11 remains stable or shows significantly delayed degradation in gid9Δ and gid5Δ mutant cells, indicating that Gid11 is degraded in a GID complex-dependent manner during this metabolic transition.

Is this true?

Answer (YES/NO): NO